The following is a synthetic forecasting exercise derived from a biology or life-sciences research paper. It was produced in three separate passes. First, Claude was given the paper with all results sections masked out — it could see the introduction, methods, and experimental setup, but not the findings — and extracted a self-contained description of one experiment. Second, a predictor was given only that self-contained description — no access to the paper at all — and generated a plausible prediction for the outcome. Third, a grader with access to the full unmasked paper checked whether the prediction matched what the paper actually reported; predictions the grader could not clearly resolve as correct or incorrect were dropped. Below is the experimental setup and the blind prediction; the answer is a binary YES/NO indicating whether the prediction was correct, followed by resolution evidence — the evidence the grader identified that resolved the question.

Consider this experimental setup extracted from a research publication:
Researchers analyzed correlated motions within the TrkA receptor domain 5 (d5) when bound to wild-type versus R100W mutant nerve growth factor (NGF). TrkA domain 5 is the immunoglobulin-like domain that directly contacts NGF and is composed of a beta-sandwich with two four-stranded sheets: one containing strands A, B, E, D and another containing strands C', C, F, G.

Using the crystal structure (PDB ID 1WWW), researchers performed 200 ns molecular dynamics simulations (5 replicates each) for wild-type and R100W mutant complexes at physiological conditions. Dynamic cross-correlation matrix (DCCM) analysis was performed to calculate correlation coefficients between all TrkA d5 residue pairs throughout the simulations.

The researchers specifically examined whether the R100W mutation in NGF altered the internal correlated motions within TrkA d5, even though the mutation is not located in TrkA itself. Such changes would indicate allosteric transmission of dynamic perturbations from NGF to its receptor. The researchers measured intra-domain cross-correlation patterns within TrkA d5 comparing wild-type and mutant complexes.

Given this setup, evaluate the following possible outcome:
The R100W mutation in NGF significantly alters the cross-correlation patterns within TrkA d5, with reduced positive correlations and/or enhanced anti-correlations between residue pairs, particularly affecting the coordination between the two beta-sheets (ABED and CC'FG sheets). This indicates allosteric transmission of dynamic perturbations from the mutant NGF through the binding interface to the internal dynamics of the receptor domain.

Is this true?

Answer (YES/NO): NO